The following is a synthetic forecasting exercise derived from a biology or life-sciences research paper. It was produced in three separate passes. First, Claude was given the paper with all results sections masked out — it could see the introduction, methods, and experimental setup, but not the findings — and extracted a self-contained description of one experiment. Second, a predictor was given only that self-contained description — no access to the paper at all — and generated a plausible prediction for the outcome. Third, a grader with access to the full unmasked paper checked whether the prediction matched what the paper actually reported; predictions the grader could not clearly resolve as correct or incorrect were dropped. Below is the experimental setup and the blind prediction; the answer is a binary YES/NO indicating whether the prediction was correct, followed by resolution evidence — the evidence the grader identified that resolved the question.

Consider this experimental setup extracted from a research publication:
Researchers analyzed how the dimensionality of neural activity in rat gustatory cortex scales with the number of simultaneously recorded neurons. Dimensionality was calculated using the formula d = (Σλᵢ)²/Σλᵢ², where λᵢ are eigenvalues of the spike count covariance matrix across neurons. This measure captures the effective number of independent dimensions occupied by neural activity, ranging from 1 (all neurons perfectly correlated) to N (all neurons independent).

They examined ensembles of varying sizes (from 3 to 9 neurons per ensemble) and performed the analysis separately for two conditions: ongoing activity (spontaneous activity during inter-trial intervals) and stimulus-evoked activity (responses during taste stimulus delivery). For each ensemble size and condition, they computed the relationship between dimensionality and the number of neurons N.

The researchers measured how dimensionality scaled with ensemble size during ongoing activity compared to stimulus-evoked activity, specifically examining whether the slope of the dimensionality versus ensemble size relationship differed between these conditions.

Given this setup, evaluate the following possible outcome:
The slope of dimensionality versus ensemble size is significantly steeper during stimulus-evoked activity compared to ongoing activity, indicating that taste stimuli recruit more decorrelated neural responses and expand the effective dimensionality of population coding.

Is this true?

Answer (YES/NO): NO